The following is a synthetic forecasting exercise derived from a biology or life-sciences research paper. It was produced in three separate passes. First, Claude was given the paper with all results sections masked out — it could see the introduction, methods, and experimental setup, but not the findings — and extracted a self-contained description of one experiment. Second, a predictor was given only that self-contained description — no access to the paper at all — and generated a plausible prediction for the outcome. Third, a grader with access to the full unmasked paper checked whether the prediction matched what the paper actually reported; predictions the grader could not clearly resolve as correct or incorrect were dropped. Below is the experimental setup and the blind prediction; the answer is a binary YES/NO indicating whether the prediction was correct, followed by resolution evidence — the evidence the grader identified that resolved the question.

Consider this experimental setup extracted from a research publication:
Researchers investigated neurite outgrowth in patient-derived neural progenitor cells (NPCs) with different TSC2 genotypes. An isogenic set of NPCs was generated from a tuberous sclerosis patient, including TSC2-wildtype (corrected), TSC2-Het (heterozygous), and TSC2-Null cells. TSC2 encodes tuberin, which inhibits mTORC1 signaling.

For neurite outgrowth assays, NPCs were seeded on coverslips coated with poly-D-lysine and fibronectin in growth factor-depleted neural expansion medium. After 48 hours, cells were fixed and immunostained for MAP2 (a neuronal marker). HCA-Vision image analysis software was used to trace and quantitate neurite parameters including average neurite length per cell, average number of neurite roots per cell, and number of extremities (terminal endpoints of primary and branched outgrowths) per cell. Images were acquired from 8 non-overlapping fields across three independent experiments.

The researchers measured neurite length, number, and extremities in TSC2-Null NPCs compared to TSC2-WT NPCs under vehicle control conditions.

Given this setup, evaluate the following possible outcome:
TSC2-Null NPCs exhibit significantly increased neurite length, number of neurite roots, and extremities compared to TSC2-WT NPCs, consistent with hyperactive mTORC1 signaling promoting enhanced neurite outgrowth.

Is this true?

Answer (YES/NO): YES